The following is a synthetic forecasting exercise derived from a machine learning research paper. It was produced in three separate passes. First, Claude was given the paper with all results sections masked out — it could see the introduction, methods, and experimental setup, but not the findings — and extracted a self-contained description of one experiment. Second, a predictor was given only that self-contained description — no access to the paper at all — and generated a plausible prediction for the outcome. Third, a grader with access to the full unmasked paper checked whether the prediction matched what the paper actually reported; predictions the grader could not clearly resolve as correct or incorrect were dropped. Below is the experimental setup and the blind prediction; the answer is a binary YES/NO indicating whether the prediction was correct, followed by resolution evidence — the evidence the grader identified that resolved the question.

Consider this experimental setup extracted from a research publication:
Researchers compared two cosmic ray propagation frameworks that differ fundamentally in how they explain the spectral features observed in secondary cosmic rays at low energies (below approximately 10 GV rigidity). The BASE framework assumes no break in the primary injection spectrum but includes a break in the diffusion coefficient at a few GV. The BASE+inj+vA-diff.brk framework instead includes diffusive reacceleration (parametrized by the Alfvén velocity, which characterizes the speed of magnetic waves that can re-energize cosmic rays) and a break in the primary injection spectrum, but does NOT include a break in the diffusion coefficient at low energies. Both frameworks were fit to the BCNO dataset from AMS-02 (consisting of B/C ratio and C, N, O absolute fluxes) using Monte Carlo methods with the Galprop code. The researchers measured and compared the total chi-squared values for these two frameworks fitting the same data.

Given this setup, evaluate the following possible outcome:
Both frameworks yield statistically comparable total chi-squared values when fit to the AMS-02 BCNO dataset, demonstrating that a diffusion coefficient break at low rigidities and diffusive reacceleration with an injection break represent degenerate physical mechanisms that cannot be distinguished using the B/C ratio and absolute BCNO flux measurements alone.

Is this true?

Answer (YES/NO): YES